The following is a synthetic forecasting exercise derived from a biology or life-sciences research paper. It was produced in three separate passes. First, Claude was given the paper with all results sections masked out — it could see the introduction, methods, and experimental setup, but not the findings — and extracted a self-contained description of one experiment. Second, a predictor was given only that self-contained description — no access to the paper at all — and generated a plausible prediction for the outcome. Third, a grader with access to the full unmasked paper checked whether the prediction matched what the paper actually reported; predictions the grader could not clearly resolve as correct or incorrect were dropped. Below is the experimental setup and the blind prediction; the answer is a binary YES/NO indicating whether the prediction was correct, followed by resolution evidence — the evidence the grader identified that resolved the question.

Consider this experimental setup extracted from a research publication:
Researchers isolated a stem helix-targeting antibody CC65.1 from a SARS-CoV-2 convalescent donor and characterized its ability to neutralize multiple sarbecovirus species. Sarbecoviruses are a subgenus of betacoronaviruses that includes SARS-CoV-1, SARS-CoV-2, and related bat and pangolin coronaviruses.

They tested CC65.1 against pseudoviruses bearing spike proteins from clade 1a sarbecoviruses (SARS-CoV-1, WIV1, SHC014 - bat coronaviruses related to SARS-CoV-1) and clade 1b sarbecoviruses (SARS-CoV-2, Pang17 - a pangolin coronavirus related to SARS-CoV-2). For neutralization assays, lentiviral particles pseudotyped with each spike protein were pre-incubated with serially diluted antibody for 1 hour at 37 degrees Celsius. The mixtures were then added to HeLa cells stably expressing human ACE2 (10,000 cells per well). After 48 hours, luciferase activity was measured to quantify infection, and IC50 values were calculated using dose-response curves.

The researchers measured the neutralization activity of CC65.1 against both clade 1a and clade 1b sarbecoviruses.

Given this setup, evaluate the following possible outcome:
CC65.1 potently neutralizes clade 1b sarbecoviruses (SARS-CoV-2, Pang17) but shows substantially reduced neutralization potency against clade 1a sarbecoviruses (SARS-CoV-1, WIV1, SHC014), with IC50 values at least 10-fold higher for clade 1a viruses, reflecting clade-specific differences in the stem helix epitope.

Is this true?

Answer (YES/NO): NO